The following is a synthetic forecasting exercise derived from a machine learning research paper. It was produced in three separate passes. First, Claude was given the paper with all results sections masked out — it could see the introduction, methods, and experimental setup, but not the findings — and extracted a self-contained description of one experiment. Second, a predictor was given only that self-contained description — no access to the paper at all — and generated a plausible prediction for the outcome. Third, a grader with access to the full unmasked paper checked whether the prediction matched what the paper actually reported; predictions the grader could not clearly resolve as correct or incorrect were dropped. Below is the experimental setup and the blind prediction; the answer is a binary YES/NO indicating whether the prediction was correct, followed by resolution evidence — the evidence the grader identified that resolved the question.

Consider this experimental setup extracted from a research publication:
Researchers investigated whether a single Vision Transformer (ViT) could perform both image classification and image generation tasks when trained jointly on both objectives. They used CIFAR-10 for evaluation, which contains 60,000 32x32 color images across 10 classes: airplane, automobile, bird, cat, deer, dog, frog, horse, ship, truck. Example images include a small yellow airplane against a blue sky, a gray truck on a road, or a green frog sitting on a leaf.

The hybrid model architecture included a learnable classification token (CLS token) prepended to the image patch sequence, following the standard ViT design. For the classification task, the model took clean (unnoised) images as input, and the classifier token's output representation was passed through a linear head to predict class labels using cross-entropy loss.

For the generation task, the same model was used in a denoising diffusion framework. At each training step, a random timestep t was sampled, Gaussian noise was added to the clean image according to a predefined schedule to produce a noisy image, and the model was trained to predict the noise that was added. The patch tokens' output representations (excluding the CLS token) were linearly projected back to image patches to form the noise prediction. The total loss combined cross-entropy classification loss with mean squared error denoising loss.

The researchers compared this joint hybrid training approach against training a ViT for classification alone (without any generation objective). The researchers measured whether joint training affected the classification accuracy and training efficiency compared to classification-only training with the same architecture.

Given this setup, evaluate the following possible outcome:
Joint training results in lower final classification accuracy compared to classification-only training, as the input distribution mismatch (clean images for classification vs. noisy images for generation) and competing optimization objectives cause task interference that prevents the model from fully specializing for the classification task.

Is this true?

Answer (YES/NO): YES